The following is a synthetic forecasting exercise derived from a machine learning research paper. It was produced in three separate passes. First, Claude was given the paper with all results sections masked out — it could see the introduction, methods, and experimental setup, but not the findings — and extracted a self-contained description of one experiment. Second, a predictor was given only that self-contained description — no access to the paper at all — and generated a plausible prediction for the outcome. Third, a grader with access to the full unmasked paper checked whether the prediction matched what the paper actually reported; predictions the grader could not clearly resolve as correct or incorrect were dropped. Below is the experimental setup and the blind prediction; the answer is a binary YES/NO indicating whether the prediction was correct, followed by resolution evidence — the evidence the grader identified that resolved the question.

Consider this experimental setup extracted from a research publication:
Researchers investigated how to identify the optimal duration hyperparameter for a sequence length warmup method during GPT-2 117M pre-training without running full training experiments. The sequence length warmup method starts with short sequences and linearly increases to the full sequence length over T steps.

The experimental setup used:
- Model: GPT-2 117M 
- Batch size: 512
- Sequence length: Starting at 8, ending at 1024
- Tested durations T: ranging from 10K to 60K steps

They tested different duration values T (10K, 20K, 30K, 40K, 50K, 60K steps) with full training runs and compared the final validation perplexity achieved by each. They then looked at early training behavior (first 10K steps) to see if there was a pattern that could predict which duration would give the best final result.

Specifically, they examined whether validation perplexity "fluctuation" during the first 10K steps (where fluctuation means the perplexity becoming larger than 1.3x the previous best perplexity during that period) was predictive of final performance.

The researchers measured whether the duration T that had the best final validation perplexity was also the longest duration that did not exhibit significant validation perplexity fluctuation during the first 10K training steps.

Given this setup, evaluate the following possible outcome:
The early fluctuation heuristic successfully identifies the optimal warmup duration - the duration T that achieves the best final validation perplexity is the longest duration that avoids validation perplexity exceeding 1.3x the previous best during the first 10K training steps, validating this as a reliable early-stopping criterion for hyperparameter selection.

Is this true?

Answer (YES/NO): YES